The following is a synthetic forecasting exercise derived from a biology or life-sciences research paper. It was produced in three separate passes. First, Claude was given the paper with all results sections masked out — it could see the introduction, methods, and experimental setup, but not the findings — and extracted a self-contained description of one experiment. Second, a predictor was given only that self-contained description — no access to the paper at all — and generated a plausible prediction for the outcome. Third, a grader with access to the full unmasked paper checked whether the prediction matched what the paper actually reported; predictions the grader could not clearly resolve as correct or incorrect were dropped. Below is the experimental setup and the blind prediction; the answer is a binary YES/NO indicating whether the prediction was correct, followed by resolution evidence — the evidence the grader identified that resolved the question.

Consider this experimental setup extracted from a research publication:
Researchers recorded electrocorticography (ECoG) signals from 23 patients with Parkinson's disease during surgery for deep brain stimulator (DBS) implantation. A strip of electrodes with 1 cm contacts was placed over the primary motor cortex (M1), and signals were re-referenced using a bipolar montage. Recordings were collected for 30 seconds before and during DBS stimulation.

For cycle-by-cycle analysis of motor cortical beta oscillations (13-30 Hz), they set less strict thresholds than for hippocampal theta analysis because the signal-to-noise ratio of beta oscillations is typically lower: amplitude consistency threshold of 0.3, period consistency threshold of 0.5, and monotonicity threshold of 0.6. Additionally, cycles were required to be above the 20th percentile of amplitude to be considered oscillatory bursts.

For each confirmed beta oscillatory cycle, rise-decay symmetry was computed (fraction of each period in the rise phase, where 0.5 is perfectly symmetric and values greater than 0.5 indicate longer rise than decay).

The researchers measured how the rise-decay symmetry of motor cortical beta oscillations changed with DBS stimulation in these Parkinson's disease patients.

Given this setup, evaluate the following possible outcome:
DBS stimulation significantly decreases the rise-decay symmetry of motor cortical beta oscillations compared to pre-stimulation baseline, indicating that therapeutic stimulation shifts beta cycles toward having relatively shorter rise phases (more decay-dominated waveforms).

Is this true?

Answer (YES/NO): NO